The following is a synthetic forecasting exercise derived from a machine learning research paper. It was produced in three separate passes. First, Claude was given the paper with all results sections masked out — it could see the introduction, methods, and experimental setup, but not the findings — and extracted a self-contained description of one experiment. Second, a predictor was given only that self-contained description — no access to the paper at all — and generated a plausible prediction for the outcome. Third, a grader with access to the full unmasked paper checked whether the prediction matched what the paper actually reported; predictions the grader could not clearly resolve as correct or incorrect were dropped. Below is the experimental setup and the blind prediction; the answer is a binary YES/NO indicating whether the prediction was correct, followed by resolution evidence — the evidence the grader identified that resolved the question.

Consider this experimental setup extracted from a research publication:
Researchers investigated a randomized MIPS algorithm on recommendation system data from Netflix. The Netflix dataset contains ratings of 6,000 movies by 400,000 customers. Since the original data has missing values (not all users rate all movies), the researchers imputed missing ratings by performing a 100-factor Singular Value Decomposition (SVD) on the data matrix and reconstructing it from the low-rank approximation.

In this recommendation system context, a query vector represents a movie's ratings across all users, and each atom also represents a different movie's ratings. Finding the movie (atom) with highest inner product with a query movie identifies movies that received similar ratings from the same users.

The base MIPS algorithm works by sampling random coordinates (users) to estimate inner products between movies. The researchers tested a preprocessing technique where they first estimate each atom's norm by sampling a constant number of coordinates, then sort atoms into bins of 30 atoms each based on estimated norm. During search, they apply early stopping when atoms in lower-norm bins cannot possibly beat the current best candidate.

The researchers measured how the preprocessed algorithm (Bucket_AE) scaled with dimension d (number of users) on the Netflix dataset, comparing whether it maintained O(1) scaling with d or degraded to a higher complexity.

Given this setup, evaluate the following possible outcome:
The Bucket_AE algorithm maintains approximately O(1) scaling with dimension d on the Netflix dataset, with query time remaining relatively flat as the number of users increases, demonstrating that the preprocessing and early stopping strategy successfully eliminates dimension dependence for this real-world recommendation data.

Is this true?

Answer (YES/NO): YES